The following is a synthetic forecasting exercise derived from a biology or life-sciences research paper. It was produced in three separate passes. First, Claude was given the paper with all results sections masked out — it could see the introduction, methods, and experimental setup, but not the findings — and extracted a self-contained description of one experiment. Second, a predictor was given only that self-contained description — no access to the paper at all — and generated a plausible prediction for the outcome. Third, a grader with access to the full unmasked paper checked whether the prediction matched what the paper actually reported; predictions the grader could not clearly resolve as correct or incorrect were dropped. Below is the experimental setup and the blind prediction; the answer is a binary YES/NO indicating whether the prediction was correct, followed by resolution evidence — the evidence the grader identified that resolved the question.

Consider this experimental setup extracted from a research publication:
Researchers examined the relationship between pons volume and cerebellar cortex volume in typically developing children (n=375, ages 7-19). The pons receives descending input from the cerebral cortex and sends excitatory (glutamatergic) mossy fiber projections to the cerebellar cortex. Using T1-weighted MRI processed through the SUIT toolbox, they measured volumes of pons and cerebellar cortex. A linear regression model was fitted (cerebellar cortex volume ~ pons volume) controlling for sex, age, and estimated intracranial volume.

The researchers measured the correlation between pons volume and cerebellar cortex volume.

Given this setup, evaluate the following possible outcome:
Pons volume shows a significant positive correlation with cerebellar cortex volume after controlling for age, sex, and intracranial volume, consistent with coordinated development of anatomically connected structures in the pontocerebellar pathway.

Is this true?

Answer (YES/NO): YES